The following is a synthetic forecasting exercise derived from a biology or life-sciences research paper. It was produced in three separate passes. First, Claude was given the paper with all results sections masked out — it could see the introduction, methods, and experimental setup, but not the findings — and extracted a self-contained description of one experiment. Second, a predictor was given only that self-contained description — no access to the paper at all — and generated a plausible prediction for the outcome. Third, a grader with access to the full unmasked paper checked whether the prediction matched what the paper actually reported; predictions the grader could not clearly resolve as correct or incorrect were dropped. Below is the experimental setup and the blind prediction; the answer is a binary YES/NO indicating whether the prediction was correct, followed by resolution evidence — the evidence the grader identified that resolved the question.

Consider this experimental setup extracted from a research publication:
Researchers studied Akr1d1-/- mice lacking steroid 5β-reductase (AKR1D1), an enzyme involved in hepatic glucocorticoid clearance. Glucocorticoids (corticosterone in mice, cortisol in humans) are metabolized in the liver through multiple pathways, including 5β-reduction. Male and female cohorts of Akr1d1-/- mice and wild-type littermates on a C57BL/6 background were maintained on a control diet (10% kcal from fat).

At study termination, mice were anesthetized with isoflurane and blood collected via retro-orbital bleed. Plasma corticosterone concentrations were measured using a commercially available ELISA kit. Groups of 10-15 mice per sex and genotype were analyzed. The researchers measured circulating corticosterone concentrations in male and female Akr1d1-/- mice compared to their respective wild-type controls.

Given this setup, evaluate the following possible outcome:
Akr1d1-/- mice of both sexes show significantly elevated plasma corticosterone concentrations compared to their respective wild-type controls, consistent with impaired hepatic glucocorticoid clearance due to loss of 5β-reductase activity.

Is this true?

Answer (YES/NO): NO